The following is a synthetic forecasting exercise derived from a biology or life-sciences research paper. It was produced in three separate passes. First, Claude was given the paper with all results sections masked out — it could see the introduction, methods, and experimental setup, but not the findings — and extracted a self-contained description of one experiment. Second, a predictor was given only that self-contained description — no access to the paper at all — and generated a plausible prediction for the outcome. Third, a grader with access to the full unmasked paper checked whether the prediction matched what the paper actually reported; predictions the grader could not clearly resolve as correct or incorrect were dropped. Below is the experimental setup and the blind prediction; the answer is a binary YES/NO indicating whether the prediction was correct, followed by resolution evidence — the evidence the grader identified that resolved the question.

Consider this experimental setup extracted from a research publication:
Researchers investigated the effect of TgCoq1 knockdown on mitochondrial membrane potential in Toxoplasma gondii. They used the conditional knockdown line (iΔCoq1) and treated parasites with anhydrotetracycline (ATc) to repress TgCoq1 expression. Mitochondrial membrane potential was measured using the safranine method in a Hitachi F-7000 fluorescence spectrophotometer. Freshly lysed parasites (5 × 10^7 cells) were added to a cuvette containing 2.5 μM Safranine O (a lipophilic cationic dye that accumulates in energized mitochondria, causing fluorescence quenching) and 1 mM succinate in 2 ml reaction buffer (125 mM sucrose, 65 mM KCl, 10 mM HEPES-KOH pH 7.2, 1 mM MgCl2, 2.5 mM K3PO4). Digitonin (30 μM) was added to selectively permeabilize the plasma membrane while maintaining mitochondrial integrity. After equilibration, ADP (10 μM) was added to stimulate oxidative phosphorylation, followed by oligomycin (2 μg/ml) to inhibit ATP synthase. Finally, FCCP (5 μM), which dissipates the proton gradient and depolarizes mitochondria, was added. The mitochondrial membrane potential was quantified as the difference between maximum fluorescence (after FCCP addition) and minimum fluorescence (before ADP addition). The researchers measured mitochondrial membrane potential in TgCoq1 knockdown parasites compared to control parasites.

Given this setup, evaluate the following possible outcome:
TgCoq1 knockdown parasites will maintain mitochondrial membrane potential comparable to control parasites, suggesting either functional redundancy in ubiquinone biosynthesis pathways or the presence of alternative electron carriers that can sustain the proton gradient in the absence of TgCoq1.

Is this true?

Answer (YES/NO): NO